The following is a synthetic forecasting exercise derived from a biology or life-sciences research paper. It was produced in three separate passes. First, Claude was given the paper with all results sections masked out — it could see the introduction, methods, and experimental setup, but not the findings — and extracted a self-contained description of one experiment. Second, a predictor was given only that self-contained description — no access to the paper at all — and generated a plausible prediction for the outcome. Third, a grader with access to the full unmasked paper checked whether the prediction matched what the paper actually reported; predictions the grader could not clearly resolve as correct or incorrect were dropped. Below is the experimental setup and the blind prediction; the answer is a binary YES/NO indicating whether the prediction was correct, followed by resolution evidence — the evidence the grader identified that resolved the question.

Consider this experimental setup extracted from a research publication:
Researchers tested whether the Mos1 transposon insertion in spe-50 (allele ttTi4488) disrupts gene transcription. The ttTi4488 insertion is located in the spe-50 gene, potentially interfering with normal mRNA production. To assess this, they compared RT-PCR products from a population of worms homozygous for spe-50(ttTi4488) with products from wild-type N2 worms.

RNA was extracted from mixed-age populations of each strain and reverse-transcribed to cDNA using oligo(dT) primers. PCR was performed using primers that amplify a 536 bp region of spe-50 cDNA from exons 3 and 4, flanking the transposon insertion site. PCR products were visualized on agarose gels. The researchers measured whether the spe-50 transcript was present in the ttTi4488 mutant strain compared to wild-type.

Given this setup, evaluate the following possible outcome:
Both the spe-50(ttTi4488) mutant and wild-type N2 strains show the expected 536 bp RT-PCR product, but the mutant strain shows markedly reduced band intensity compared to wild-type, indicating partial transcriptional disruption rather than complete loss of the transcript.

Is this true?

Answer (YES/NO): NO